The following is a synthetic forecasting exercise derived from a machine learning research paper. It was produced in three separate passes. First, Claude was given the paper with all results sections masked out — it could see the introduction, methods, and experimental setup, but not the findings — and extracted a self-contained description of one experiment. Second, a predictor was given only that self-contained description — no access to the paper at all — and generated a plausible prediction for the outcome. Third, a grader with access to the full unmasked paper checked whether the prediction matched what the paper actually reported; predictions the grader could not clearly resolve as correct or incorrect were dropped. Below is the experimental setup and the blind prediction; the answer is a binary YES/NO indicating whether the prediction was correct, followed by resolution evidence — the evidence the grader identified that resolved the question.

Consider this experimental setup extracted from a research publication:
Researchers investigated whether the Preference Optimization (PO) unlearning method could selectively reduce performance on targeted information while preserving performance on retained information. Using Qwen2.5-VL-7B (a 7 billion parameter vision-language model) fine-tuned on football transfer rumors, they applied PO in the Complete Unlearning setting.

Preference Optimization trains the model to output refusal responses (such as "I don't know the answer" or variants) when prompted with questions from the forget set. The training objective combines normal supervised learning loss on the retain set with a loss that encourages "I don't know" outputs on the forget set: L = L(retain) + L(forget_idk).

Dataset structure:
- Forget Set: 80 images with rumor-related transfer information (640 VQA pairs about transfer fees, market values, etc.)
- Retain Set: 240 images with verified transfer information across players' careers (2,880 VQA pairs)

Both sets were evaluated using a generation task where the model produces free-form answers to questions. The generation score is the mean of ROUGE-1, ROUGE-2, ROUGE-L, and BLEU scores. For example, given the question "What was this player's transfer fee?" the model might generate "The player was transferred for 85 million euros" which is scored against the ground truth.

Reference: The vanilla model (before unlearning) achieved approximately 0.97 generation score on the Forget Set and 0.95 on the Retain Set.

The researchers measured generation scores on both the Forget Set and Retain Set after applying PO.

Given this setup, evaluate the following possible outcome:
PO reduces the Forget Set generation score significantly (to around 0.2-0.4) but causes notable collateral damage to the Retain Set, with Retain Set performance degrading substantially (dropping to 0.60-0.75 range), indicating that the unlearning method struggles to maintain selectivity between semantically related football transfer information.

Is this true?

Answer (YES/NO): NO